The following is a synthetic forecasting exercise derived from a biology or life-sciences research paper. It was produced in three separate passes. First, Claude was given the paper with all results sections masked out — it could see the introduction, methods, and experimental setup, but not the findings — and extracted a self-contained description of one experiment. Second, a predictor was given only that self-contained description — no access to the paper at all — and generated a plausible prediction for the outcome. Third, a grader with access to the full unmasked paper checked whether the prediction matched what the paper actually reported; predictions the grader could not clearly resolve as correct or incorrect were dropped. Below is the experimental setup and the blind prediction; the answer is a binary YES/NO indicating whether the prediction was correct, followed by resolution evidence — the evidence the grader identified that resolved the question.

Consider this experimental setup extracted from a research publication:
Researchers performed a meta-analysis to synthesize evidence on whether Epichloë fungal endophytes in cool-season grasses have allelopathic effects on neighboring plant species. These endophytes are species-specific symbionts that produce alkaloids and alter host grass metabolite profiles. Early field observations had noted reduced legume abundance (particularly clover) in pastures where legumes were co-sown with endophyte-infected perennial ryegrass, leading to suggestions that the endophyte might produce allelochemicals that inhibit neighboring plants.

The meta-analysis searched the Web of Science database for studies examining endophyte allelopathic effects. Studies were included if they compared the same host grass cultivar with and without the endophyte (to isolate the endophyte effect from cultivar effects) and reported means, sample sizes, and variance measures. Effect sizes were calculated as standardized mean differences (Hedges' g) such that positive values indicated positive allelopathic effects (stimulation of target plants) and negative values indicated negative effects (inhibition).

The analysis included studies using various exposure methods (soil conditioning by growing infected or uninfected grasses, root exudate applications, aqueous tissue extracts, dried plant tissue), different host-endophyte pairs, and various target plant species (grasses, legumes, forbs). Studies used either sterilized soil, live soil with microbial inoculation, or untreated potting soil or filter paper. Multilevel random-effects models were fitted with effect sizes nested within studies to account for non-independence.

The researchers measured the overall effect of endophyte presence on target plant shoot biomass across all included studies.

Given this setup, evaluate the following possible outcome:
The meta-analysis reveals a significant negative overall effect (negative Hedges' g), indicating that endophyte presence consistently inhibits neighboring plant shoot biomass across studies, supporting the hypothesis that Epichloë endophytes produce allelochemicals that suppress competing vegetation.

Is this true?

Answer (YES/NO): NO